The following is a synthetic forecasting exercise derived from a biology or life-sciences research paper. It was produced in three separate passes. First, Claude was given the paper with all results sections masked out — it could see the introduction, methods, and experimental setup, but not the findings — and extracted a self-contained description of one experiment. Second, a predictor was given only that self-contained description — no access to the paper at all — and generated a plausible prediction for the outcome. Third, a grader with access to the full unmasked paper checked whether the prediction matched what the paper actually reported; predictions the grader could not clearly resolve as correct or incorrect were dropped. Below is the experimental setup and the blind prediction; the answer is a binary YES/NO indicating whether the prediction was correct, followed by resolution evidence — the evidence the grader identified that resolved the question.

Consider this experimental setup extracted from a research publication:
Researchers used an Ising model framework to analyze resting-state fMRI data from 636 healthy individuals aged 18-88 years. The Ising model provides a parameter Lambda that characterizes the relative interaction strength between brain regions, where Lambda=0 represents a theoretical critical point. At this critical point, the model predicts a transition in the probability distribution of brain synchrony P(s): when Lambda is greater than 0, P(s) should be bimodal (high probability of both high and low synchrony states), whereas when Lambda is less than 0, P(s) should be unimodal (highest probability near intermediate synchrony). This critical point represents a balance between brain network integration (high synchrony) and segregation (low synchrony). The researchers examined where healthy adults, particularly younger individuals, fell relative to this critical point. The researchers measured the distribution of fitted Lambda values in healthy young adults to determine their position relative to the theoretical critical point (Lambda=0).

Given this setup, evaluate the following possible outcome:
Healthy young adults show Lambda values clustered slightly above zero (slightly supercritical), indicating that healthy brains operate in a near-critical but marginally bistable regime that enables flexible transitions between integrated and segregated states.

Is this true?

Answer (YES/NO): NO